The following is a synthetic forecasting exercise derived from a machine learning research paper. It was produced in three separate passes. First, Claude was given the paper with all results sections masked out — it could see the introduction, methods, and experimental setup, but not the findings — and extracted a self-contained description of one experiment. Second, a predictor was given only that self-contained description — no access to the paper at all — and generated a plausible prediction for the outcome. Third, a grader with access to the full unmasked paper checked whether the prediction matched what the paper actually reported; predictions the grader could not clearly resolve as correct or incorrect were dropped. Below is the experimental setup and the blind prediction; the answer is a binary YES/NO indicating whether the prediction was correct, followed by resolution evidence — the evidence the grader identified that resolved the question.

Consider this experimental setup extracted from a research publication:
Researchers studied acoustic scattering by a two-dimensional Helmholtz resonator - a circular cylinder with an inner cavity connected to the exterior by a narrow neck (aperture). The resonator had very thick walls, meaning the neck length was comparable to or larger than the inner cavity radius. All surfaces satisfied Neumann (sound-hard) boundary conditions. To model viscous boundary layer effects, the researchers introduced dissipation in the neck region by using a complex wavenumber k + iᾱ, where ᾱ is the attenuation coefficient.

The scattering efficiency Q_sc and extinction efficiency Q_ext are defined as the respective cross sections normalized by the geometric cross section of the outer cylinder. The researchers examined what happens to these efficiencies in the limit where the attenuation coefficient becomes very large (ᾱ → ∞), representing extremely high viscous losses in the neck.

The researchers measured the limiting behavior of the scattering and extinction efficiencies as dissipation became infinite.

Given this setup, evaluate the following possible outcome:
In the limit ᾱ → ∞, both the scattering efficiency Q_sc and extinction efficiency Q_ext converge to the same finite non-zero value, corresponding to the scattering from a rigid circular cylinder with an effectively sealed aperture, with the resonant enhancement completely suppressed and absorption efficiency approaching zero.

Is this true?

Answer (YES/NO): YES